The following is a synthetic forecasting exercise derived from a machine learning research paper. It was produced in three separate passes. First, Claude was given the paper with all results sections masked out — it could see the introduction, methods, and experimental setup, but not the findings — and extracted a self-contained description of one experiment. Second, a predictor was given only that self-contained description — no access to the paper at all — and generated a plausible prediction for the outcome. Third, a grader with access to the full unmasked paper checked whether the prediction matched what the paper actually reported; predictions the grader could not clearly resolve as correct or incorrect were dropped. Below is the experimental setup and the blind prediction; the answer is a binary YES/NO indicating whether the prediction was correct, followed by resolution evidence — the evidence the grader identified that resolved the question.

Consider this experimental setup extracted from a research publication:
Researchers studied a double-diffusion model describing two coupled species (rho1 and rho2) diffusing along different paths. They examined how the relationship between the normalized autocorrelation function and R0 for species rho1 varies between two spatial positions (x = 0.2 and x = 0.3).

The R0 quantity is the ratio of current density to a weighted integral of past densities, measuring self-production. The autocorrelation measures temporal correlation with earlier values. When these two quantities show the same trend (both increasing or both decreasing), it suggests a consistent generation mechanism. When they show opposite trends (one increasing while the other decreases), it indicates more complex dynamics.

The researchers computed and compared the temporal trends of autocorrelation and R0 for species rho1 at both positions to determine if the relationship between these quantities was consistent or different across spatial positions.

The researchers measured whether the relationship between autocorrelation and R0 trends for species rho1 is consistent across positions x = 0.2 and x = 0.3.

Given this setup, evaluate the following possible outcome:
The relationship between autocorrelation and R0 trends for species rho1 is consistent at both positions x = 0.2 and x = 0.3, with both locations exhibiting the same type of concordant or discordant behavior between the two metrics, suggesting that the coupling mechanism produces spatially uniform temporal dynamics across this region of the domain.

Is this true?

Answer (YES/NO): NO